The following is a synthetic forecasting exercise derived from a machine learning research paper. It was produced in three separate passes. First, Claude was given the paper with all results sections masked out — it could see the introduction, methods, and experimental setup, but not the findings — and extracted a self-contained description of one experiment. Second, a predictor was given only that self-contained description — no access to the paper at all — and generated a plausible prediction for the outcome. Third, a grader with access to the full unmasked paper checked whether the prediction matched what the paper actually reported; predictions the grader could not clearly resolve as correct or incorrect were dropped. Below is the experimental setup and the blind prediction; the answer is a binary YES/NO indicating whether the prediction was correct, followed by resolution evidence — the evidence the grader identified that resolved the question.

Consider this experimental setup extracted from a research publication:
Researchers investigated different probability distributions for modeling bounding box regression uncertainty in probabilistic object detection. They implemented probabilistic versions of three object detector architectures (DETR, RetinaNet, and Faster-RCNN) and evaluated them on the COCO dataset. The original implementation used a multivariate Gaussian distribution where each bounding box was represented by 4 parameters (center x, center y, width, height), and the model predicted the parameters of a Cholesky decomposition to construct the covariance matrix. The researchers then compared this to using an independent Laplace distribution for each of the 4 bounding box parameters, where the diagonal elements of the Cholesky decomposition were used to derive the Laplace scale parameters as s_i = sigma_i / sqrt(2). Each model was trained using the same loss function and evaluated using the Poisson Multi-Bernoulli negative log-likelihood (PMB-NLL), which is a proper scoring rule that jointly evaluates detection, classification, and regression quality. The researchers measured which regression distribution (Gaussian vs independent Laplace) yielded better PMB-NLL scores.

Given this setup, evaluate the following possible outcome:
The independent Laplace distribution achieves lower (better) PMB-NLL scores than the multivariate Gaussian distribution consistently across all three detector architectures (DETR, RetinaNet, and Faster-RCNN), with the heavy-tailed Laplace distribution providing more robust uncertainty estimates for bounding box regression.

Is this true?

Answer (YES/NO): YES